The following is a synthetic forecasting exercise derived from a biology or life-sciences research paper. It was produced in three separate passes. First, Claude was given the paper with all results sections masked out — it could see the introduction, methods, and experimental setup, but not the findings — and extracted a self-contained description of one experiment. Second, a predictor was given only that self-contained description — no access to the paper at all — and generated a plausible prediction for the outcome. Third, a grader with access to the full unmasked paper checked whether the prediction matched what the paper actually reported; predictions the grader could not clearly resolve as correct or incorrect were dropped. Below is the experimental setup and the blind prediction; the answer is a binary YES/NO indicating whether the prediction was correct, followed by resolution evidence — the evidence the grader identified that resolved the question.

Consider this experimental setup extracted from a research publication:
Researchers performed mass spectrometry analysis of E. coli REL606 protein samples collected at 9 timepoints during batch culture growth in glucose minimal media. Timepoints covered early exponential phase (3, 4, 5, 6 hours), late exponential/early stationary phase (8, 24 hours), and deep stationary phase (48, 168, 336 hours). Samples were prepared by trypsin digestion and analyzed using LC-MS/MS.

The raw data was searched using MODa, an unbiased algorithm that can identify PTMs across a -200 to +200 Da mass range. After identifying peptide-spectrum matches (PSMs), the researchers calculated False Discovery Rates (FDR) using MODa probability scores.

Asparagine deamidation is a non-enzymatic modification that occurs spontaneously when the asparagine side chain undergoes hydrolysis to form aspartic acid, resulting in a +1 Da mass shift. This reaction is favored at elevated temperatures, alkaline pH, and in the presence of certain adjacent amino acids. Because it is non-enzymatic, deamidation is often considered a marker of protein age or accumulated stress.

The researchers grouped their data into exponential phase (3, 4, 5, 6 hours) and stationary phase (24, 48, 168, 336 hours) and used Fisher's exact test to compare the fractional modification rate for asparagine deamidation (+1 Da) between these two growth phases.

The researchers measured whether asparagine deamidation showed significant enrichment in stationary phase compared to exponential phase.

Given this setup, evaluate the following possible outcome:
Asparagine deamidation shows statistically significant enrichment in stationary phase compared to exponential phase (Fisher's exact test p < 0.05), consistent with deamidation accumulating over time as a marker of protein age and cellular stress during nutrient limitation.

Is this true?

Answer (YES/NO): YES